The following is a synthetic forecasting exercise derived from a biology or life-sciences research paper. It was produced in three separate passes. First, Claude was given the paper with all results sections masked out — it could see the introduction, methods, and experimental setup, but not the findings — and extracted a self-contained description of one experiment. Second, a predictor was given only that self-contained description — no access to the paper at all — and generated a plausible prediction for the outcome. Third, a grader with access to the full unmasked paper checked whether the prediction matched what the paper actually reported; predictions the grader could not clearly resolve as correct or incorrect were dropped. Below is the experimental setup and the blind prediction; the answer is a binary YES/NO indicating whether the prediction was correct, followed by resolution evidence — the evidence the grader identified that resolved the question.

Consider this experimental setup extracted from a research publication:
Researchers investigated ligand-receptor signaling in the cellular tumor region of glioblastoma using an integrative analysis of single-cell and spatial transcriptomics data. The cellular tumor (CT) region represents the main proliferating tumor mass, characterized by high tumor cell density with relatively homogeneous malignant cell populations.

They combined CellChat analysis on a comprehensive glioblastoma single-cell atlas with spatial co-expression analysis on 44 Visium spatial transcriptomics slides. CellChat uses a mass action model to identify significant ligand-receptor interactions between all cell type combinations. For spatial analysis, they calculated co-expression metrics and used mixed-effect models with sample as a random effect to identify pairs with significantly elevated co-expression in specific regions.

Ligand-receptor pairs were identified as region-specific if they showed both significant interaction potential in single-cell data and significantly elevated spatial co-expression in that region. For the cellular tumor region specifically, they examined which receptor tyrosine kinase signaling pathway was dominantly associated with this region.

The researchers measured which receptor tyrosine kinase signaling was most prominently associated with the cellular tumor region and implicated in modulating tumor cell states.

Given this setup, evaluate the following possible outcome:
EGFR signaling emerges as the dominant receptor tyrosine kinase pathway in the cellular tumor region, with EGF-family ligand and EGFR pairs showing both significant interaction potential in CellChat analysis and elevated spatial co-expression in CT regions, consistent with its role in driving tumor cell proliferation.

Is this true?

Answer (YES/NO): NO